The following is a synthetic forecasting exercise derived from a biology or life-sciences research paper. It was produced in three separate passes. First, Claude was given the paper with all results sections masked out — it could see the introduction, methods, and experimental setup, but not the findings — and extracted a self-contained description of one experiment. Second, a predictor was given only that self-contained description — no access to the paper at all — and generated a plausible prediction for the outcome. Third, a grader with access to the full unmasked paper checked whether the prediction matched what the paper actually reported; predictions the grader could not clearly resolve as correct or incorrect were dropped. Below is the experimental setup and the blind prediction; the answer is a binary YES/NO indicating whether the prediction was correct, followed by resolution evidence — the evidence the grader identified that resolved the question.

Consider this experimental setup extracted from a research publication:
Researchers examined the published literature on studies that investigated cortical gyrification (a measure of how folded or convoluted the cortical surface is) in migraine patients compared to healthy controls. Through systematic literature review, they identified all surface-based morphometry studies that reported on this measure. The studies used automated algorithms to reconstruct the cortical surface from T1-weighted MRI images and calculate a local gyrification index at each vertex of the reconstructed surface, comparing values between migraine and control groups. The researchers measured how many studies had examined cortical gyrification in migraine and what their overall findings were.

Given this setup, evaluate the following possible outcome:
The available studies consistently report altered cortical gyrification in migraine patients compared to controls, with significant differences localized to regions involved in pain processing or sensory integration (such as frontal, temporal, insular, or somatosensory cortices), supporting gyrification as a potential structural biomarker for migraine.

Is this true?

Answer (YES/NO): NO